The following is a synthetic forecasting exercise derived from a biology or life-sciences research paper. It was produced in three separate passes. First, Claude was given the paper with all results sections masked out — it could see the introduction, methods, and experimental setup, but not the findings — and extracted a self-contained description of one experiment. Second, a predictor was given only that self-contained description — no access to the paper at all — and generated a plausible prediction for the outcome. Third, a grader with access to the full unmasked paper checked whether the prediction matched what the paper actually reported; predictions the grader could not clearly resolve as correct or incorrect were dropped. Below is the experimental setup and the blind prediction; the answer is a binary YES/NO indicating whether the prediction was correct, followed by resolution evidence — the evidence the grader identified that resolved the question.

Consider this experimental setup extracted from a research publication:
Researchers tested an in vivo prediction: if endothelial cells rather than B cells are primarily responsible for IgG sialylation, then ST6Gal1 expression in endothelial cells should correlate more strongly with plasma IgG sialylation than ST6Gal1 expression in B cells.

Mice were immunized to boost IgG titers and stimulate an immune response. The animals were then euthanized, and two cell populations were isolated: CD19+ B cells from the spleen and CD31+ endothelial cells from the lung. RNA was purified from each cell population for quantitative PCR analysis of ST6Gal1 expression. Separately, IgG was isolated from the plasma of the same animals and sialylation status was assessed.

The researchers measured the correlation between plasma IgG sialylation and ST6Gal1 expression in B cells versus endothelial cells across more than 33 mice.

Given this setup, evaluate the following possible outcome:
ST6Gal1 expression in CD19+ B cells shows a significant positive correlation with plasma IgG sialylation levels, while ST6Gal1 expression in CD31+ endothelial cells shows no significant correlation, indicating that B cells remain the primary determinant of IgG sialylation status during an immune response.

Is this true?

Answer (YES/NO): NO